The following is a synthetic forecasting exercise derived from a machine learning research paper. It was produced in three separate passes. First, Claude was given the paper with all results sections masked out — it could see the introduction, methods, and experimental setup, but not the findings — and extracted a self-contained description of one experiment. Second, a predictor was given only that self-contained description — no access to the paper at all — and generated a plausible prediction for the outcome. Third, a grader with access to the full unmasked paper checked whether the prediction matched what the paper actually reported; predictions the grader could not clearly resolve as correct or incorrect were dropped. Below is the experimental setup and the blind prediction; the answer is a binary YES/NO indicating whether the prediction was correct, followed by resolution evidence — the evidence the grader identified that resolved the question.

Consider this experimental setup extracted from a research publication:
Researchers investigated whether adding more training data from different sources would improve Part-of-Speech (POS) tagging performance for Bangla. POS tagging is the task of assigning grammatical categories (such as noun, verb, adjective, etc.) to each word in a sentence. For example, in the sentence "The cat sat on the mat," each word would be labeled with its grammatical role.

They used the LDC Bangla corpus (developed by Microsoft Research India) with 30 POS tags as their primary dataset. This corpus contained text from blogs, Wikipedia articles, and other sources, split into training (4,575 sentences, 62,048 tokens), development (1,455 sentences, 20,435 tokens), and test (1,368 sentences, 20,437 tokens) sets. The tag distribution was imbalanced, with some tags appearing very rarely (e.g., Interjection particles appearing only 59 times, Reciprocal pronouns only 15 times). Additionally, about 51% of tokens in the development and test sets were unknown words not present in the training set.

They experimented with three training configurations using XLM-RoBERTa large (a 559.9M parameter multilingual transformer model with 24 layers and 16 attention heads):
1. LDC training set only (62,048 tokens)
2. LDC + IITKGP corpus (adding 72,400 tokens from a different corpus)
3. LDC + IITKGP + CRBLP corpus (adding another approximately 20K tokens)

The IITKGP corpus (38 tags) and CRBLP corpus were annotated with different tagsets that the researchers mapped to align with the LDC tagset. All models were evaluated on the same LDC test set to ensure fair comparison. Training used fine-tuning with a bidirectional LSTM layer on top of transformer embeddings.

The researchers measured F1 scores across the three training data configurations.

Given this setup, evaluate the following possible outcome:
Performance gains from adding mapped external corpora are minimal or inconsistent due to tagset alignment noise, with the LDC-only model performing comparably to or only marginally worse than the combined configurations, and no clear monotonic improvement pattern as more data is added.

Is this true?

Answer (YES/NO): NO